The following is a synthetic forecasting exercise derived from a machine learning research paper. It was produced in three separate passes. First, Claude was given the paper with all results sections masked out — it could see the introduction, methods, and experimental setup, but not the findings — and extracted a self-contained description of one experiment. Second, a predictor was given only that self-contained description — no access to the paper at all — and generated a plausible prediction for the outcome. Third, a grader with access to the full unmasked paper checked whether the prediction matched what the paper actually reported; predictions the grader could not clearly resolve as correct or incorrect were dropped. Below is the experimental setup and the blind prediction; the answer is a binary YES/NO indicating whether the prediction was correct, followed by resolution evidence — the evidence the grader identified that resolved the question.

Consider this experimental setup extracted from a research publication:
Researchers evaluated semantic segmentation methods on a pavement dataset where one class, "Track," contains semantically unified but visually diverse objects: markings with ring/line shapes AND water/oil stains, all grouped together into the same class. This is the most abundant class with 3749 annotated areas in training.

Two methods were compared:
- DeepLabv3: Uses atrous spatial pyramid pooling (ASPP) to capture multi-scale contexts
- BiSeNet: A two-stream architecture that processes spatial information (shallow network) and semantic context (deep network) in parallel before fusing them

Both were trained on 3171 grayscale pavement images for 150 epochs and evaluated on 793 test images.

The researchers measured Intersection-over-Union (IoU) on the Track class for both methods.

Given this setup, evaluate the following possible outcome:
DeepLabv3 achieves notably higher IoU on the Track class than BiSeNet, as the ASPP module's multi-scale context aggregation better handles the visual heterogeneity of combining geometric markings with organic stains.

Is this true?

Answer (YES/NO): NO